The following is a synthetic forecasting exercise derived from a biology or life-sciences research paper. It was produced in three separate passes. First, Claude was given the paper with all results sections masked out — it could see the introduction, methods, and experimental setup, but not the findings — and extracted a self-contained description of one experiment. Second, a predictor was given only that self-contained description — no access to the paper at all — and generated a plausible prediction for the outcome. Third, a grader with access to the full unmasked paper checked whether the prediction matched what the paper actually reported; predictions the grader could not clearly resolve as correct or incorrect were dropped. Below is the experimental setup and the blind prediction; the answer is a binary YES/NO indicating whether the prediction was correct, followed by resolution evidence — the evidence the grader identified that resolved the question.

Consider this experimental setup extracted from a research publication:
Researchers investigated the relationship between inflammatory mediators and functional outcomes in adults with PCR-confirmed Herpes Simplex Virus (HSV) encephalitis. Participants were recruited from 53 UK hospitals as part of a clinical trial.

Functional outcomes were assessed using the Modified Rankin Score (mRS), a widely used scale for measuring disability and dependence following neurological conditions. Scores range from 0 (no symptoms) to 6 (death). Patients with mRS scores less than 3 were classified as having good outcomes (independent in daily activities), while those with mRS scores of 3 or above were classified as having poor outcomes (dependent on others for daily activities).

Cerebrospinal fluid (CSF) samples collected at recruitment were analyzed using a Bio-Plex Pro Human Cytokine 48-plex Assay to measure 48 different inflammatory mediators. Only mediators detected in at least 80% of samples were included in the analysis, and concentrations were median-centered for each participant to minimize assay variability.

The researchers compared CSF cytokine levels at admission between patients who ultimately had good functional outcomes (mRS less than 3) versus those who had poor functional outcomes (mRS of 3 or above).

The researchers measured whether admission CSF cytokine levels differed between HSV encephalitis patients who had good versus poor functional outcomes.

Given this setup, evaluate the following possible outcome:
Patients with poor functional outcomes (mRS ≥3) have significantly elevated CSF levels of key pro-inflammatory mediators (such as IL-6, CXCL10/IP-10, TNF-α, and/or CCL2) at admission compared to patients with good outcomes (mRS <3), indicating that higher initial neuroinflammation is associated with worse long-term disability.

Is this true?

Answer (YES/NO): NO